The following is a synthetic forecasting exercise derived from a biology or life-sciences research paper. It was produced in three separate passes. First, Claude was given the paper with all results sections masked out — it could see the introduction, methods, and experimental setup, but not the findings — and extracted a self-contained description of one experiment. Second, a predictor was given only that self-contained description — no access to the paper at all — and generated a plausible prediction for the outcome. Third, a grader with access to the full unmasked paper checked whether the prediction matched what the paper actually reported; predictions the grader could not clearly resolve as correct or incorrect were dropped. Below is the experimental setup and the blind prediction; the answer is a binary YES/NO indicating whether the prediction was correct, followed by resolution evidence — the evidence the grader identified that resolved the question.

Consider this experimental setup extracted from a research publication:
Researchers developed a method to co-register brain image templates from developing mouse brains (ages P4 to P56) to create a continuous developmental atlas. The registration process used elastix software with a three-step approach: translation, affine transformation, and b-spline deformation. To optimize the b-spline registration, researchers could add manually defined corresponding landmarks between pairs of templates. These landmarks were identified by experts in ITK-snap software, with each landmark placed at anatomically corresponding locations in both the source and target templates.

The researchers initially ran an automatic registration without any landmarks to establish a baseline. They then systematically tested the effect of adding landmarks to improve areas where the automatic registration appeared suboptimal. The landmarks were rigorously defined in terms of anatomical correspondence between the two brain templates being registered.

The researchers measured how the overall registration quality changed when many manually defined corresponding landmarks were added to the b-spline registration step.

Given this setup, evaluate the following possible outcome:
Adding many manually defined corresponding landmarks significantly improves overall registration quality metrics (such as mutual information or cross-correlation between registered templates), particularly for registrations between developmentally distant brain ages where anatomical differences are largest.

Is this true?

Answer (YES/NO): NO